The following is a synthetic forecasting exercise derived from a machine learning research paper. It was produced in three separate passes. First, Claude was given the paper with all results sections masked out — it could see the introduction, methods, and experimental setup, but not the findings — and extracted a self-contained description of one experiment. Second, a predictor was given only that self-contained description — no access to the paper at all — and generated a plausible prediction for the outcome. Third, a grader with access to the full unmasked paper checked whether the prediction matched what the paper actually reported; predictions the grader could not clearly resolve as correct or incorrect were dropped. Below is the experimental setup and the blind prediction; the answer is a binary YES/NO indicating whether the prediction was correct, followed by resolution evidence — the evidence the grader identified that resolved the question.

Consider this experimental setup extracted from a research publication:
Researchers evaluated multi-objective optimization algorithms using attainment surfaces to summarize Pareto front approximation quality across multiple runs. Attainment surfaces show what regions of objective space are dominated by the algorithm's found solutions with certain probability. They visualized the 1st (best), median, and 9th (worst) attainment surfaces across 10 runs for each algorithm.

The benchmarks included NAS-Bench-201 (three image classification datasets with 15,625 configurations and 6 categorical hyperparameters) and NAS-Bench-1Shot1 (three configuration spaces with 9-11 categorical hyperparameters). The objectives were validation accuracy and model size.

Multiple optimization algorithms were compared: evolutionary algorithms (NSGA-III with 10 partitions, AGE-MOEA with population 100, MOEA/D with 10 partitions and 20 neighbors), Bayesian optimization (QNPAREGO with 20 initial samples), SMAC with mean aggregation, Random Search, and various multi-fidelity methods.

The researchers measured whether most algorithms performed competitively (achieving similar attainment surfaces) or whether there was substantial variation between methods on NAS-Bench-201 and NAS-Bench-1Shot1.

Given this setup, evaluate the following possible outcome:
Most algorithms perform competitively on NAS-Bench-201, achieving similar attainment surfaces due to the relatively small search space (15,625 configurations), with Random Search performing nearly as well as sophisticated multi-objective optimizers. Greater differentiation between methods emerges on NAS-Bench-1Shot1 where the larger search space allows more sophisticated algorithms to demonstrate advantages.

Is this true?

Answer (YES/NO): NO